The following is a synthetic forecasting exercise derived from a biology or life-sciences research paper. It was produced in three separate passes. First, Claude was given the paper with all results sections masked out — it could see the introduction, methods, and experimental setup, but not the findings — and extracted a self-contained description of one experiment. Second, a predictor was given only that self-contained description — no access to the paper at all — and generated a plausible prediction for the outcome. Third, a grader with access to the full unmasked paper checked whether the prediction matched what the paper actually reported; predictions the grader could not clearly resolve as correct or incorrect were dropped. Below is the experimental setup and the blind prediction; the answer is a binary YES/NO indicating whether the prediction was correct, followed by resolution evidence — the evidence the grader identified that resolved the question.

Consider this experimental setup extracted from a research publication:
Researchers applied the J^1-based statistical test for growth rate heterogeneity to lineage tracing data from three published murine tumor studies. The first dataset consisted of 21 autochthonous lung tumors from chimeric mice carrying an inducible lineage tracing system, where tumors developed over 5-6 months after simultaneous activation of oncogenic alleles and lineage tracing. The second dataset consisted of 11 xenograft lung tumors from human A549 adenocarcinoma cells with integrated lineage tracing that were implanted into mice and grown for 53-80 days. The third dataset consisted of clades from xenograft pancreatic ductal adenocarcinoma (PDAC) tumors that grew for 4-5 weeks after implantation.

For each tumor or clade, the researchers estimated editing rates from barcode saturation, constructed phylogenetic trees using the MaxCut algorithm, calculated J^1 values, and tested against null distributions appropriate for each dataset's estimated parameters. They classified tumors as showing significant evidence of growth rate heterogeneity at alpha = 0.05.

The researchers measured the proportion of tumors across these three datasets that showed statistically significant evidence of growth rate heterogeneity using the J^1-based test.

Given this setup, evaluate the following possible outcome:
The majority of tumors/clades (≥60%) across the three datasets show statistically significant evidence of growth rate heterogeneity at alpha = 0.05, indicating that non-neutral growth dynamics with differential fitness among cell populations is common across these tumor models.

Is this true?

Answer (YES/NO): YES